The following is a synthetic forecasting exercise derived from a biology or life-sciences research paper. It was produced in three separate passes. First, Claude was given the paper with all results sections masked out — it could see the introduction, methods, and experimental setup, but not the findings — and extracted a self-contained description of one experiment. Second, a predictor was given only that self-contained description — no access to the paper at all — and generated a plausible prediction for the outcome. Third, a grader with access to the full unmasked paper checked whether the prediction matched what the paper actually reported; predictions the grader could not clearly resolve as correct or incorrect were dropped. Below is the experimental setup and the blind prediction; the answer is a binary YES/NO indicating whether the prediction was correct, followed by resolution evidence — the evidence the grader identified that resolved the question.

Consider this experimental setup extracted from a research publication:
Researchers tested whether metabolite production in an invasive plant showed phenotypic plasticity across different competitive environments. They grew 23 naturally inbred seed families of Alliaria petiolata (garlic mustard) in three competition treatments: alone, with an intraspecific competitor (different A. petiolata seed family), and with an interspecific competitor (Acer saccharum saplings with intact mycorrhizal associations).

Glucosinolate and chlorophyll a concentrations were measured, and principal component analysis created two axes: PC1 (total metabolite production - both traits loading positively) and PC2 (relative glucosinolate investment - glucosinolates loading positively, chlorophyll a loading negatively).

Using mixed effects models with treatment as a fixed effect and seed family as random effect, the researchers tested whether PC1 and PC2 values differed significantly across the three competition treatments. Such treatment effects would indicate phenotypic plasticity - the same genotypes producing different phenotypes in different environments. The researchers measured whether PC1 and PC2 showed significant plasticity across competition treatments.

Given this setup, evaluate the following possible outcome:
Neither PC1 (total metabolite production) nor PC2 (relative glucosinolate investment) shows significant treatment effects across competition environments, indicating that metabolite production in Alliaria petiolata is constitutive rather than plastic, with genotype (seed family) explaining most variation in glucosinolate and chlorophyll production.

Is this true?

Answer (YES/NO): NO